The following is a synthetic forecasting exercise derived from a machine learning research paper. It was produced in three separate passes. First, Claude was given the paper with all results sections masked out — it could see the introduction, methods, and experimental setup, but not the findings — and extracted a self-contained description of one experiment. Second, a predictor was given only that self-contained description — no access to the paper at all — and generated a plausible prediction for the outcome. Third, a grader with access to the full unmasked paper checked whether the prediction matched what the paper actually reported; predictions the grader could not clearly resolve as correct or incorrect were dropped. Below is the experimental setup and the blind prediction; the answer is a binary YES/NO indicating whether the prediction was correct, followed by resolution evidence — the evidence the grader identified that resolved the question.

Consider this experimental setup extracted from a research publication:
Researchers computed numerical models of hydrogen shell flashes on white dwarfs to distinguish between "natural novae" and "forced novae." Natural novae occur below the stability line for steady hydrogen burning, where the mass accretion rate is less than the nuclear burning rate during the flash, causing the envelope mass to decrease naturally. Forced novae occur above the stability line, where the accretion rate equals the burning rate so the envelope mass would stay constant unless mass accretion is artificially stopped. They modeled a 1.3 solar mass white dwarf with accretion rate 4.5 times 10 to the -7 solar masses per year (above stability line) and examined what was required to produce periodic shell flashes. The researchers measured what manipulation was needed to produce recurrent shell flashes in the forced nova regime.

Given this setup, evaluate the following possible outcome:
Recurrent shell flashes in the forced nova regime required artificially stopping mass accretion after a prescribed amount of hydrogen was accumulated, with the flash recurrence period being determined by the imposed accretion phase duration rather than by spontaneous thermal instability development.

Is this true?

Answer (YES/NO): YES